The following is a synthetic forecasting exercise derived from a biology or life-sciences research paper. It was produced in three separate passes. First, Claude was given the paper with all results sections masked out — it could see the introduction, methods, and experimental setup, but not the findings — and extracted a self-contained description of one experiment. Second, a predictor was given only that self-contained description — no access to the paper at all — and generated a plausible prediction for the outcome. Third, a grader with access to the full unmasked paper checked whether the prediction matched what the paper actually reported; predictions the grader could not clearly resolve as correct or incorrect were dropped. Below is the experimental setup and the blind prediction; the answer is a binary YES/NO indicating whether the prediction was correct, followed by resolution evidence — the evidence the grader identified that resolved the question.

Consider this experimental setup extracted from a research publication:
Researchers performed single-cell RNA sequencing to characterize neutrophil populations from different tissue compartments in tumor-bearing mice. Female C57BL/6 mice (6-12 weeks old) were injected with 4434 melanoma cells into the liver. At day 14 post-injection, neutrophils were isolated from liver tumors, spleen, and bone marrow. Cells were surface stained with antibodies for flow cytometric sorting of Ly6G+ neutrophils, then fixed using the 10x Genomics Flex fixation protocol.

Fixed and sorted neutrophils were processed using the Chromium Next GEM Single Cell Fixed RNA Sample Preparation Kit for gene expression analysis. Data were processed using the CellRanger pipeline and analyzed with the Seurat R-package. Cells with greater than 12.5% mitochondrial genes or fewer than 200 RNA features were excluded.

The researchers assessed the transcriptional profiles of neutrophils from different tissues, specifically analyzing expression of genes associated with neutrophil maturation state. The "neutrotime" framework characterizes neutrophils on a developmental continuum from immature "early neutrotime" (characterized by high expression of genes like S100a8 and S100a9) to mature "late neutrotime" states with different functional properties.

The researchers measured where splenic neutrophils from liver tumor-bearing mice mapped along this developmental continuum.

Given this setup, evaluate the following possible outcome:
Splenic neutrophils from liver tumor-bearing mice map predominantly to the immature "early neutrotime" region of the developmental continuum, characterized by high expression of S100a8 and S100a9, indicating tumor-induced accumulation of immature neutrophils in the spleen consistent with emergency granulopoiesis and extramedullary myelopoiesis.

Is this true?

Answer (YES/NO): YES